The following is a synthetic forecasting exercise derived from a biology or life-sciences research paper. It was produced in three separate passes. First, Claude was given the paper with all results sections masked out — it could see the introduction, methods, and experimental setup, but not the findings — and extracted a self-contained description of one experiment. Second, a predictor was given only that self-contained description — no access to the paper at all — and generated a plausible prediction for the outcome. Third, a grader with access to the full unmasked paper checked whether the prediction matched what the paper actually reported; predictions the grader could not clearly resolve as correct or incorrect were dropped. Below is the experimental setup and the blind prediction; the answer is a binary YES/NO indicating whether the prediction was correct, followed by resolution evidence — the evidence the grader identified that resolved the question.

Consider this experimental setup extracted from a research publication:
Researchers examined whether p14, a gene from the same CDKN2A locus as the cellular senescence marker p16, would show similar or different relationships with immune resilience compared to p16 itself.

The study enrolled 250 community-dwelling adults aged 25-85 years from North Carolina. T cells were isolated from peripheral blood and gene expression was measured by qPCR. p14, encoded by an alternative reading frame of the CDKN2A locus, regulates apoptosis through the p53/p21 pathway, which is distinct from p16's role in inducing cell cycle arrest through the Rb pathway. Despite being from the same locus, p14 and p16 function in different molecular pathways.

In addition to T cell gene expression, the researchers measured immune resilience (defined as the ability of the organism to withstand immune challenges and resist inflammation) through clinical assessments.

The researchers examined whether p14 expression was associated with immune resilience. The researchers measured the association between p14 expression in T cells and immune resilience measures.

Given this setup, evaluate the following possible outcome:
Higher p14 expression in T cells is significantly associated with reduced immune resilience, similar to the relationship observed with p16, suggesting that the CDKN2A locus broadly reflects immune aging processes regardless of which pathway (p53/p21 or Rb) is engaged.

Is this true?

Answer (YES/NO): NO